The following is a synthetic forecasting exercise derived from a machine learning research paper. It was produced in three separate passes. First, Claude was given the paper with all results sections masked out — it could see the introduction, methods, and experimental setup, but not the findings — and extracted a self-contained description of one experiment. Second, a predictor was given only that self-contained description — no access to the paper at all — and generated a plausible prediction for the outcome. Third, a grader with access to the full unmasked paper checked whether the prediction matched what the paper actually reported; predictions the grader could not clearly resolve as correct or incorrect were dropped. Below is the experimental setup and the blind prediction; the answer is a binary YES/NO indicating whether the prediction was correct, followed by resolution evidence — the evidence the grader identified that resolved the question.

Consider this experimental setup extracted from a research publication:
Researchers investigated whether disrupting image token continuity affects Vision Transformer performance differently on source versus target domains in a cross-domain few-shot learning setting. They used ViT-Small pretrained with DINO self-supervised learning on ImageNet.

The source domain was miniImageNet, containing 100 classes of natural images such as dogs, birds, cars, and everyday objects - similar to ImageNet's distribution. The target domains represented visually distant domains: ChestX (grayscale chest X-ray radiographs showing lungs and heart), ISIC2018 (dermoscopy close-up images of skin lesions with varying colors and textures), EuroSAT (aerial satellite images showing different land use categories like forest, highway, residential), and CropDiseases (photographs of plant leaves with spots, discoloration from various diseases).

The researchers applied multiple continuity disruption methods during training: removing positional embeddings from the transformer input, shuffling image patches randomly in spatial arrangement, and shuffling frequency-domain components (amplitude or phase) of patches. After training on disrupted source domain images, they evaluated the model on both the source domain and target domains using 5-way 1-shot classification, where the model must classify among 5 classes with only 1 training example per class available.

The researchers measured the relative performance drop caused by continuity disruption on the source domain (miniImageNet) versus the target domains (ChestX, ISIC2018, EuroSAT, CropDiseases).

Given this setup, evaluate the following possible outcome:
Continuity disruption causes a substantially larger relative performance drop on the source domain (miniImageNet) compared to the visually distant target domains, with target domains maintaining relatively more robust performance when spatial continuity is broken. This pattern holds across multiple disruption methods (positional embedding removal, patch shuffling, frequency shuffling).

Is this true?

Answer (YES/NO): YES